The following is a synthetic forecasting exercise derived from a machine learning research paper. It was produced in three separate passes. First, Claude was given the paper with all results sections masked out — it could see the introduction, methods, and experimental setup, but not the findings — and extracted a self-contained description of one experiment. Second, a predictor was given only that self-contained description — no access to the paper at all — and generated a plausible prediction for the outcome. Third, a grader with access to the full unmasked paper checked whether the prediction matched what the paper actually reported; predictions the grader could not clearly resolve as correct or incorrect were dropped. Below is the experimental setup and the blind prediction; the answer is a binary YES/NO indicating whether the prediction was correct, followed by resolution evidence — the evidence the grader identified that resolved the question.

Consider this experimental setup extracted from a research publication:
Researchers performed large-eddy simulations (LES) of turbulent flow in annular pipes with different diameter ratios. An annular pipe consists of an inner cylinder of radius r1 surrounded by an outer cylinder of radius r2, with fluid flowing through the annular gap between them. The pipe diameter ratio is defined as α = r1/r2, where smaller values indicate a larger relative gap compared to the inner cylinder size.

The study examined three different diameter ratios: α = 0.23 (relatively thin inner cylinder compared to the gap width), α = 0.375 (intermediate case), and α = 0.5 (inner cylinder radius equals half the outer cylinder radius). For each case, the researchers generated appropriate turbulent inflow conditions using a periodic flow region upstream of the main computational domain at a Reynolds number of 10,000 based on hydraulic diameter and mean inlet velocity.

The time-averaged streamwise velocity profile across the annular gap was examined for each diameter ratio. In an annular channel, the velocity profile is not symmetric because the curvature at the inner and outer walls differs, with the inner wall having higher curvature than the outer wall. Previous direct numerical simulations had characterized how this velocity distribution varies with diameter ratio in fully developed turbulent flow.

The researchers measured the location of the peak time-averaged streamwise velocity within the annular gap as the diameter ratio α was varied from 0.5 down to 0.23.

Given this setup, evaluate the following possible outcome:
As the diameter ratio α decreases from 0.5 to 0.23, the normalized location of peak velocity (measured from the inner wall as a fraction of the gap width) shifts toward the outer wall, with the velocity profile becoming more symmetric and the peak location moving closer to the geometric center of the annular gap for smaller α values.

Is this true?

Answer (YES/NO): NO